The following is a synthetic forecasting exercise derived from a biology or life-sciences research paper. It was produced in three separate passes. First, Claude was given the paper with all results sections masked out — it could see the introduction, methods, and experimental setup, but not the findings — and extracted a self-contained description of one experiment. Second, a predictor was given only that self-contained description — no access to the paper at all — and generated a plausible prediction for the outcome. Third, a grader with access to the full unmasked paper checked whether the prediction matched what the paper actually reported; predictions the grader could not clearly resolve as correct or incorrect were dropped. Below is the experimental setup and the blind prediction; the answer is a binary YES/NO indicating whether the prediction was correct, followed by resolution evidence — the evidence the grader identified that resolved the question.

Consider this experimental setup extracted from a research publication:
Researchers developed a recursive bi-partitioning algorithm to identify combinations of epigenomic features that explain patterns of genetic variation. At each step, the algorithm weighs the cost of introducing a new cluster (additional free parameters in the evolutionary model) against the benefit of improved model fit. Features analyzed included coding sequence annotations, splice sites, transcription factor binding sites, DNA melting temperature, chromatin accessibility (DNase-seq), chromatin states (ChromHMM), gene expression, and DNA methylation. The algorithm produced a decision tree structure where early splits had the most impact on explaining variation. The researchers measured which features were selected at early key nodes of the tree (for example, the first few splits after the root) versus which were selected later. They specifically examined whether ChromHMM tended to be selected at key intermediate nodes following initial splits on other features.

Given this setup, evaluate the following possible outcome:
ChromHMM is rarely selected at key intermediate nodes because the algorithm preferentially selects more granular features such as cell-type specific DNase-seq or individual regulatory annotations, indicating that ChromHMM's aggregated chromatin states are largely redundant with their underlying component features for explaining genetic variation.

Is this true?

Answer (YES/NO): NO